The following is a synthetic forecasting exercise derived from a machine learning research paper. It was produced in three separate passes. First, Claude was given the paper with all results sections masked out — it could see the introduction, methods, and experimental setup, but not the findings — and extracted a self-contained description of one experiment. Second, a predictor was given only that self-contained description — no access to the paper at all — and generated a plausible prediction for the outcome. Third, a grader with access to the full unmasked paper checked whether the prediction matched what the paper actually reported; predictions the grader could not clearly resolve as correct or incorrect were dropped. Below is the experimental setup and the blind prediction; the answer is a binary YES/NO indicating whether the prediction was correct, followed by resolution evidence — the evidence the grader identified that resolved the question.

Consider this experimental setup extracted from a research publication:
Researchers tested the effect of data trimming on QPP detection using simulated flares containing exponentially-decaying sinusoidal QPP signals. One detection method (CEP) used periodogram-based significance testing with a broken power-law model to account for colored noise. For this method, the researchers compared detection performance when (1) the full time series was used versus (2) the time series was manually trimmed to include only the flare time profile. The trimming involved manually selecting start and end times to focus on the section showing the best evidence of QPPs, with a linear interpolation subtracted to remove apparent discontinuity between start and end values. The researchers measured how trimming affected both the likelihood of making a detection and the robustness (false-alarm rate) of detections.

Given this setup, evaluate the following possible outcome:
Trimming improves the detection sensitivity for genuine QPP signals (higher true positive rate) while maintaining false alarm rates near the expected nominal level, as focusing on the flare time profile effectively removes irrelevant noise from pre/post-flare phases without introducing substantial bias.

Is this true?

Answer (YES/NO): YES